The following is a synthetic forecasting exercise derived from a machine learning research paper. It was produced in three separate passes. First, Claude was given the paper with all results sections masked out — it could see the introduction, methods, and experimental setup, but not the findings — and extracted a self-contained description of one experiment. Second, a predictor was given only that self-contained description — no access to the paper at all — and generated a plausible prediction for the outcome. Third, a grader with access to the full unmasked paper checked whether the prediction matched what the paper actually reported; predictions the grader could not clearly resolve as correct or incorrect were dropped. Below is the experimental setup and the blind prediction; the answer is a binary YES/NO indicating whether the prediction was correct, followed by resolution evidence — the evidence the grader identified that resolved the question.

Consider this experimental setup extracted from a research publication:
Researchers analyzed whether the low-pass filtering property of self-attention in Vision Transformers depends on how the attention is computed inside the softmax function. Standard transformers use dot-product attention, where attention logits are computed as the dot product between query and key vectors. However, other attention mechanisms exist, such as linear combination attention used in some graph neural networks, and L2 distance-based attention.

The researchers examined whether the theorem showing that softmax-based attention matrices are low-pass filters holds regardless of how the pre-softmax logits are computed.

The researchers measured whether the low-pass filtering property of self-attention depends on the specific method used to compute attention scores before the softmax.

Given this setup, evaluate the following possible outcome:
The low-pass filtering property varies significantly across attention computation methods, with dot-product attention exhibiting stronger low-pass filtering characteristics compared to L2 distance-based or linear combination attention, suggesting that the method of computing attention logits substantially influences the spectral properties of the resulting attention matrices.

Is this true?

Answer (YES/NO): NO